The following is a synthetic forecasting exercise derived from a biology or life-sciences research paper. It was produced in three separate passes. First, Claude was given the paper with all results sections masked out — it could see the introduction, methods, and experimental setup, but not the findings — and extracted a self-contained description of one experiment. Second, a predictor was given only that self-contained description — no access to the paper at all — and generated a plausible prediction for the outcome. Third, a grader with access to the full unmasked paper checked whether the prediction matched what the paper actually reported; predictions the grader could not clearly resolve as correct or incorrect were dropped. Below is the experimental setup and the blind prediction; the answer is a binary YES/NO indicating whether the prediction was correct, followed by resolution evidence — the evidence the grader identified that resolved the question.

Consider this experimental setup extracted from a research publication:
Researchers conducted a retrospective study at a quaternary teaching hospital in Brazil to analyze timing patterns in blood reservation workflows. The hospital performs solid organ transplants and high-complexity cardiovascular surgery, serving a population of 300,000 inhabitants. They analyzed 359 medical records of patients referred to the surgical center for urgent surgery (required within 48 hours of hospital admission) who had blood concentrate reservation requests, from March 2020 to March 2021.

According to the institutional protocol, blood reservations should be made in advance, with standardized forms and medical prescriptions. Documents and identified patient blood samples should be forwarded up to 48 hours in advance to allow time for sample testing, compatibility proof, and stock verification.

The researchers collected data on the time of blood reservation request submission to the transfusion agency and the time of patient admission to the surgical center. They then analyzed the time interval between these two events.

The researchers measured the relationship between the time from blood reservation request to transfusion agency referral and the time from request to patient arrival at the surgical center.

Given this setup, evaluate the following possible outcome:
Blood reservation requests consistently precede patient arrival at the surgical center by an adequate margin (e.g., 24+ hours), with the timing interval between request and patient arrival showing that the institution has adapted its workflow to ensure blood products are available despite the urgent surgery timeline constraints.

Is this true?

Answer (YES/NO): NO